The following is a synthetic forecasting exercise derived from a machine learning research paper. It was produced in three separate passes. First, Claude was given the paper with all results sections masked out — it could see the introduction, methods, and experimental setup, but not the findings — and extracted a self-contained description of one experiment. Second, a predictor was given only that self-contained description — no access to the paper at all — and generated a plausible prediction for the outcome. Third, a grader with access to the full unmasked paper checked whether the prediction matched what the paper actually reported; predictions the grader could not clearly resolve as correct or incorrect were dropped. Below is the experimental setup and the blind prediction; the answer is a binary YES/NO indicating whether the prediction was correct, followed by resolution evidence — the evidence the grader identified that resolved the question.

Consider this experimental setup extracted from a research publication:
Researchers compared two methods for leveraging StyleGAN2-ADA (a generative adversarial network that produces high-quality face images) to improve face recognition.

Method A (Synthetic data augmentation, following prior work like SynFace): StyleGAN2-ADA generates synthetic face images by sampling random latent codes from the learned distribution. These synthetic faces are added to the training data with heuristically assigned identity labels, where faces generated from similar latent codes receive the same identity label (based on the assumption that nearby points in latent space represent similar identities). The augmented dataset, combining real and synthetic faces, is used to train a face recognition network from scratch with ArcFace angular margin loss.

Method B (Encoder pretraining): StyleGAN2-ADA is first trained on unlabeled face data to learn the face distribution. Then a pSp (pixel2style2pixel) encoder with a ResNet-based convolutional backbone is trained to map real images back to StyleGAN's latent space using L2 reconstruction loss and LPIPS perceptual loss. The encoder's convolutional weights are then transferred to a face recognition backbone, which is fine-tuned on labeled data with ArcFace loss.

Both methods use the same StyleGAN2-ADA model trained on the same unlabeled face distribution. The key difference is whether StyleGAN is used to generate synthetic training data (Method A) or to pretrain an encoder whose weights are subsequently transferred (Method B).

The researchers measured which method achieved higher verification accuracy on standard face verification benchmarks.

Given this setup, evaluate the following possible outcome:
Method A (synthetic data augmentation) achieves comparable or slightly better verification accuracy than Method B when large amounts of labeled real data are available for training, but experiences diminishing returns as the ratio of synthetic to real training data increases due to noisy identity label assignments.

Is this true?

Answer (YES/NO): NO